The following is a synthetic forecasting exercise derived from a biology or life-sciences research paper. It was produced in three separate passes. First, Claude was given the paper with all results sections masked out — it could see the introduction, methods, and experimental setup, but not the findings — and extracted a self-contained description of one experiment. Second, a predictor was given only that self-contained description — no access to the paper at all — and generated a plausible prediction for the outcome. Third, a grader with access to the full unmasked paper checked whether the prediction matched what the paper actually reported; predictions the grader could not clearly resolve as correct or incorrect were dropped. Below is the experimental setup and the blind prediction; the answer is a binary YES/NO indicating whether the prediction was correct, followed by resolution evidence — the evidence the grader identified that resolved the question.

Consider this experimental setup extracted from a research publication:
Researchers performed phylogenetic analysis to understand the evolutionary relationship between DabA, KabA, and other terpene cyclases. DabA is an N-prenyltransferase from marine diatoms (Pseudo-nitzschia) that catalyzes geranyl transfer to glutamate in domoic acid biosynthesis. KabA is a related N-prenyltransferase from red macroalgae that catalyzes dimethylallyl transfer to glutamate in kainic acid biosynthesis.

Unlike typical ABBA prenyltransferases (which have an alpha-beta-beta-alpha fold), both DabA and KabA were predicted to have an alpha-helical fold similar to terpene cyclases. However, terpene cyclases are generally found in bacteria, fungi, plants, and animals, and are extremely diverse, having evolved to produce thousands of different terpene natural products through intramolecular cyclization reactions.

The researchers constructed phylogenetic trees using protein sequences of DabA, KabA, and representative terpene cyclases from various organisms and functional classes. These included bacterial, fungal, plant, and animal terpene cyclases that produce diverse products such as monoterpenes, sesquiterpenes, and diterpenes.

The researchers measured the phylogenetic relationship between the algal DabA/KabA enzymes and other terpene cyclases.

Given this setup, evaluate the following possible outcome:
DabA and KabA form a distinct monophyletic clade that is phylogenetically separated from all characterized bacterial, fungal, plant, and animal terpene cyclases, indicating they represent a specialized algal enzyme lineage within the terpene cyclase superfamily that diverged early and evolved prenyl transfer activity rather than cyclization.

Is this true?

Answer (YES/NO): NO